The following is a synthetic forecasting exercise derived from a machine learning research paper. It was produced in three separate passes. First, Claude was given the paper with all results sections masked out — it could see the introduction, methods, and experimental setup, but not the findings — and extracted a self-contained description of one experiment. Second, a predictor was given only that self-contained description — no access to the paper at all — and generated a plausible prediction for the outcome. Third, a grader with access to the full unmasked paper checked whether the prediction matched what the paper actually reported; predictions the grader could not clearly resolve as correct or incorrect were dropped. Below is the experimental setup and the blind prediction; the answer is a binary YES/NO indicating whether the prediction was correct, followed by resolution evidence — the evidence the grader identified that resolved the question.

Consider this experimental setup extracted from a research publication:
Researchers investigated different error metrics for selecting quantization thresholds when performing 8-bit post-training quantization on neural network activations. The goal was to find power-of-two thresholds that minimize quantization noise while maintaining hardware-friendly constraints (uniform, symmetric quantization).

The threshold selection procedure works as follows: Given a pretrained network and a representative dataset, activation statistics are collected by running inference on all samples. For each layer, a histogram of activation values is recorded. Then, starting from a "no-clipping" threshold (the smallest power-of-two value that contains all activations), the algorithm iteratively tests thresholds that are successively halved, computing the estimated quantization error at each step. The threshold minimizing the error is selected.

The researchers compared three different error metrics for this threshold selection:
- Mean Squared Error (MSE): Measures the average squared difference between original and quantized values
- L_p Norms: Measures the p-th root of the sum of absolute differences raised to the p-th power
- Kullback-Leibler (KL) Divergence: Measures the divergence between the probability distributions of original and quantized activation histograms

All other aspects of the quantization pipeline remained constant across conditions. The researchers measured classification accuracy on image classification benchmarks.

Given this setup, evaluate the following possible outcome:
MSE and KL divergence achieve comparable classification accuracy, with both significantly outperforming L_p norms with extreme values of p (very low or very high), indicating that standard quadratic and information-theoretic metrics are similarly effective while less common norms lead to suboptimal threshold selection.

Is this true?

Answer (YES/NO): NO